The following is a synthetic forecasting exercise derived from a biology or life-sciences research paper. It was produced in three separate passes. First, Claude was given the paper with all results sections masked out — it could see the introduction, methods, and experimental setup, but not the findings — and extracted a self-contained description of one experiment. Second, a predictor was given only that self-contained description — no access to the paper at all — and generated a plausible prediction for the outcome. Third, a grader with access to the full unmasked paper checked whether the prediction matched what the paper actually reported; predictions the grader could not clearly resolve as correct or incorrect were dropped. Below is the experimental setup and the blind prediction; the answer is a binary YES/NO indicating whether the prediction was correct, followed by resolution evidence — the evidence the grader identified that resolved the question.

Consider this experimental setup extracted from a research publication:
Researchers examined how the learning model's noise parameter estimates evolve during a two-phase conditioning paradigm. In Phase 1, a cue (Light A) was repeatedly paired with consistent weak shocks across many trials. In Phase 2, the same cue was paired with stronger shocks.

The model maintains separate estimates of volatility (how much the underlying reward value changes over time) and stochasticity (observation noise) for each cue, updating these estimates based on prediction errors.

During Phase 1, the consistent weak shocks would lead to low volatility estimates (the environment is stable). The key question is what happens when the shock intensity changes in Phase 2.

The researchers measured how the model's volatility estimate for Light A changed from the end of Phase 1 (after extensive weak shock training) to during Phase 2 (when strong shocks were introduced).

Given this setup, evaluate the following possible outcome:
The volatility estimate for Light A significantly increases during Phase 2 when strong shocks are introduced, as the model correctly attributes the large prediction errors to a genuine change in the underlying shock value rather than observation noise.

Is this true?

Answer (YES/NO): NO